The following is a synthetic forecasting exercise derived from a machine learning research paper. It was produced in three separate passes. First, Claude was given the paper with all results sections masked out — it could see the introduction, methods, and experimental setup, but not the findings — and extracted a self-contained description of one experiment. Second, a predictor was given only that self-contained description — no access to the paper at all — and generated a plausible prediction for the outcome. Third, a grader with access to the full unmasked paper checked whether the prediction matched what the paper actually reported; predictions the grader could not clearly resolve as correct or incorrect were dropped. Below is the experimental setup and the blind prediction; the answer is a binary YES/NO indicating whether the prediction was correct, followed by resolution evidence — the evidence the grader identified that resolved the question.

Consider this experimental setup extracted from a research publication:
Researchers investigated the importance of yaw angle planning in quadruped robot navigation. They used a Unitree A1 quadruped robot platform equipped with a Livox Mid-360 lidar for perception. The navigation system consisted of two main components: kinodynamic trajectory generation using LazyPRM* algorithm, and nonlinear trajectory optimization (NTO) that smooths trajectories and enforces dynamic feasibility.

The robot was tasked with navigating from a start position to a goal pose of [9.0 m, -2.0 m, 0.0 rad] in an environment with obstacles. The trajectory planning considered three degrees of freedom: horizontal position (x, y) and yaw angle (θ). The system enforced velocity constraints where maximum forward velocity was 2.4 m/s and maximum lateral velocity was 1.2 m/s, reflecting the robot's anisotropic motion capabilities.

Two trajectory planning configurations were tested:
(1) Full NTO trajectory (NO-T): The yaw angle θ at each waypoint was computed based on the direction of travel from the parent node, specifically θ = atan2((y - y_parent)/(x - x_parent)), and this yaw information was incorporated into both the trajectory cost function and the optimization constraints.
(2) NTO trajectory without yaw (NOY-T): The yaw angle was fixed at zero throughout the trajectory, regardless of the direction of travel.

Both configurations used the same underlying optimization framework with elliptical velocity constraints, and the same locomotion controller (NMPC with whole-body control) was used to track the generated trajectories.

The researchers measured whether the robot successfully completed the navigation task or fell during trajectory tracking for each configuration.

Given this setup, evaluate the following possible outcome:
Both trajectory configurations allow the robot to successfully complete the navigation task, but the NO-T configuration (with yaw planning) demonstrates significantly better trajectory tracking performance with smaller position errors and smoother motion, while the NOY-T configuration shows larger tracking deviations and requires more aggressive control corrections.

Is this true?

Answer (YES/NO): NO